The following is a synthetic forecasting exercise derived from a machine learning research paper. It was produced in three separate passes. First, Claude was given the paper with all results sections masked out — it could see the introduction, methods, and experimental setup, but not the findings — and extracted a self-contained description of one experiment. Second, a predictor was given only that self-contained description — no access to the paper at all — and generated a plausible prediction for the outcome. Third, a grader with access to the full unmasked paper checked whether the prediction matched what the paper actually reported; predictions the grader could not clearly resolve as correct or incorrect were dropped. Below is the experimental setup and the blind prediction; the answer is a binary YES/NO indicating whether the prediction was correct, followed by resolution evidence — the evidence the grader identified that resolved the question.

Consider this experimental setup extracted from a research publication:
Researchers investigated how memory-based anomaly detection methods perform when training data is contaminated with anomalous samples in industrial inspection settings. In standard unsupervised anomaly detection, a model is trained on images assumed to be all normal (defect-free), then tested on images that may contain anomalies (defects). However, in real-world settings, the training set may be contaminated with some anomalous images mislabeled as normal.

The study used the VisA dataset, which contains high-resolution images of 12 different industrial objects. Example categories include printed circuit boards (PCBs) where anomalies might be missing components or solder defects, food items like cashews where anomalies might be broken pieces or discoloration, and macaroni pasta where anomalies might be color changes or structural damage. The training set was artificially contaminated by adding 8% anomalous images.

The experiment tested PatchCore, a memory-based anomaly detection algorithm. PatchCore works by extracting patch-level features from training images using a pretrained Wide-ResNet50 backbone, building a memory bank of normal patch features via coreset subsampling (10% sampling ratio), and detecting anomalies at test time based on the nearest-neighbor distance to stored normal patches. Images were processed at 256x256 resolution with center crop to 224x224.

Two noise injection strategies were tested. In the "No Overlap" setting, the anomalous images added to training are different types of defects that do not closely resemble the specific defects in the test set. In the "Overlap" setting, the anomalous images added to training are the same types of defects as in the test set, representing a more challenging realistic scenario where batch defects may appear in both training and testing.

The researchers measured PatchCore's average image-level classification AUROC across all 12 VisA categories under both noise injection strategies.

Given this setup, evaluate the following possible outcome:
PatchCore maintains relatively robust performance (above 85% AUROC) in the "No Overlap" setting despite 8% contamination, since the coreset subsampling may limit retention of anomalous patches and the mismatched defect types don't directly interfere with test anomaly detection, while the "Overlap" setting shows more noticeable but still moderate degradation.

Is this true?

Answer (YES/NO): NO